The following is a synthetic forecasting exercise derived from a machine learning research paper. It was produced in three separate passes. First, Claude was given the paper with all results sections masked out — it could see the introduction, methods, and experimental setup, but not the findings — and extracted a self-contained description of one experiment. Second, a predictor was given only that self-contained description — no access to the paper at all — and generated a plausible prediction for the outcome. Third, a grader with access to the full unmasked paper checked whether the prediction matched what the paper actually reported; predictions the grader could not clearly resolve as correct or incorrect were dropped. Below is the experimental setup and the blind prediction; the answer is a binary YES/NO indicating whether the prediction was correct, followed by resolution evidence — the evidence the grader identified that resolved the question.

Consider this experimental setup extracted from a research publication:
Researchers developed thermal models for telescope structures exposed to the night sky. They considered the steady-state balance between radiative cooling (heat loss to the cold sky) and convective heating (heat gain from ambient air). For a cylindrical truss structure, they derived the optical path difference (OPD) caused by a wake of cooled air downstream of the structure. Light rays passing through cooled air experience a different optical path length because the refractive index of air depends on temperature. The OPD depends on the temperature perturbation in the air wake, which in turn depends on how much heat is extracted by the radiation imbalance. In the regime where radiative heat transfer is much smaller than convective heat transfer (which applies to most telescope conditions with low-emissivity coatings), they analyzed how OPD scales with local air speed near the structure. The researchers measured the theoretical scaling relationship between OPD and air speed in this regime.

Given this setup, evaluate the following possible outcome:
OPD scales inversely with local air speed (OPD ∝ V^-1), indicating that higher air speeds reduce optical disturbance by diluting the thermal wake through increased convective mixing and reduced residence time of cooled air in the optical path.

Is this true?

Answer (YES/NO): YES